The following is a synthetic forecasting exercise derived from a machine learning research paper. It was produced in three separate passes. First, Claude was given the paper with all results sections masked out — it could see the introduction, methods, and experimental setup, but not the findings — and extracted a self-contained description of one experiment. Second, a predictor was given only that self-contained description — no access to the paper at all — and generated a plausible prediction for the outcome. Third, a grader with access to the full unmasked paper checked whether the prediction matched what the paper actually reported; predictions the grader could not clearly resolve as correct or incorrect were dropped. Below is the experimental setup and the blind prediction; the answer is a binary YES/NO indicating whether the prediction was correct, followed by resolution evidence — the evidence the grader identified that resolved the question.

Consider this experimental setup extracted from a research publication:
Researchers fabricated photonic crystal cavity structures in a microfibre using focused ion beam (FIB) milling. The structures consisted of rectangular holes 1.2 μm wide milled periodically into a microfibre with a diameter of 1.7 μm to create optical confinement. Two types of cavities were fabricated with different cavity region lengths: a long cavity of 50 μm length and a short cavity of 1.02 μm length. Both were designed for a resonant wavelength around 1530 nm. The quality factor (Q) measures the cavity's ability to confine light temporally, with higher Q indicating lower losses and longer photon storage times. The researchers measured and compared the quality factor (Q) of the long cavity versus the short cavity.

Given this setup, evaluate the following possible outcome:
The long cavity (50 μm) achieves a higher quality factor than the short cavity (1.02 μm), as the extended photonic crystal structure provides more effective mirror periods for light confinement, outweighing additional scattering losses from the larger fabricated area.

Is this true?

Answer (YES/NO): YES